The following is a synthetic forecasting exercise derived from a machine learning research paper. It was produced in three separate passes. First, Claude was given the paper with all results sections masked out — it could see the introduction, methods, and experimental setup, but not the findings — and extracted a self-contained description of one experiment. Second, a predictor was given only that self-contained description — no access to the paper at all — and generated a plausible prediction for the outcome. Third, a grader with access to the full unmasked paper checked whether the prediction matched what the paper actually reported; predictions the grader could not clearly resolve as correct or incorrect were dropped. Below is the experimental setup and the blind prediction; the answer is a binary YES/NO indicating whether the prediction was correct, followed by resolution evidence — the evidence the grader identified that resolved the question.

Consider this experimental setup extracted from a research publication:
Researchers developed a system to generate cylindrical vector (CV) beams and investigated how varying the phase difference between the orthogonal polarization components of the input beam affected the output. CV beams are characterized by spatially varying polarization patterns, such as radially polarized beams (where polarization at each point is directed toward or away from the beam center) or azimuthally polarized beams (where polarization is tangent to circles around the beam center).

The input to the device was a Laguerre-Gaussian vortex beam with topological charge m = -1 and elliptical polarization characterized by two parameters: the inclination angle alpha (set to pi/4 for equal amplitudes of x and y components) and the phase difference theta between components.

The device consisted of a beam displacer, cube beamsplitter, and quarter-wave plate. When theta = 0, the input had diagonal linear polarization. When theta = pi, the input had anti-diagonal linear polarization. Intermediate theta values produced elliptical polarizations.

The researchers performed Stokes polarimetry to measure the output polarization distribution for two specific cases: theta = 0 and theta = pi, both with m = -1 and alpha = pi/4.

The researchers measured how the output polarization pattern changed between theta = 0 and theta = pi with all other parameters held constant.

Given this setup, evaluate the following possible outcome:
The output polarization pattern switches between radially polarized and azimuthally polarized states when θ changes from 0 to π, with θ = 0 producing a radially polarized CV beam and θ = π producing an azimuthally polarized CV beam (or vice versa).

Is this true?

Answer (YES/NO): YES